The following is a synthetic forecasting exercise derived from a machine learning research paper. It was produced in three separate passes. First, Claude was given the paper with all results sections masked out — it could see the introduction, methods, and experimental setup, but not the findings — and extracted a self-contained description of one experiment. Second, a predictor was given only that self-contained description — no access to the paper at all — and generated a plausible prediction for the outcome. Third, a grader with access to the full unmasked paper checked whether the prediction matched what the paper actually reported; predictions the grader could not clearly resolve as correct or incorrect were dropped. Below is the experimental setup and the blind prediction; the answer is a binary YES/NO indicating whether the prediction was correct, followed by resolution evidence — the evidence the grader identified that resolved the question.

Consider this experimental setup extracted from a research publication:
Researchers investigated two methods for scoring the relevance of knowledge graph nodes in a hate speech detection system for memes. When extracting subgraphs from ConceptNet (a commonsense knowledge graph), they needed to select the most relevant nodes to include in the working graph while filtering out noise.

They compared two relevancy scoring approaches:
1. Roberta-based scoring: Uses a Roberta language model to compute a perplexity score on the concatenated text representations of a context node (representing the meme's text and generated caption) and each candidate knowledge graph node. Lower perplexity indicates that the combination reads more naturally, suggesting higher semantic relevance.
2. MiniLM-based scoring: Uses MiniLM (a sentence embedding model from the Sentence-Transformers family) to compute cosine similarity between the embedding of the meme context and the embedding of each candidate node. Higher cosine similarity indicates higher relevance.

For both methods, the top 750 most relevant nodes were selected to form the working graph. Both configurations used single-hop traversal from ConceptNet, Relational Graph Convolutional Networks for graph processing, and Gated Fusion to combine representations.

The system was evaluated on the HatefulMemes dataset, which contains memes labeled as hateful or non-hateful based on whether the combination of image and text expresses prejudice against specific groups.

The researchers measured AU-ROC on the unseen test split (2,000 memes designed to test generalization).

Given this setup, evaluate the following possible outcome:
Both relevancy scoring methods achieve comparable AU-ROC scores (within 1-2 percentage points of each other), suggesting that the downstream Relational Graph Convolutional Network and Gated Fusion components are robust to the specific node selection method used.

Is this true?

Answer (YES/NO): YES